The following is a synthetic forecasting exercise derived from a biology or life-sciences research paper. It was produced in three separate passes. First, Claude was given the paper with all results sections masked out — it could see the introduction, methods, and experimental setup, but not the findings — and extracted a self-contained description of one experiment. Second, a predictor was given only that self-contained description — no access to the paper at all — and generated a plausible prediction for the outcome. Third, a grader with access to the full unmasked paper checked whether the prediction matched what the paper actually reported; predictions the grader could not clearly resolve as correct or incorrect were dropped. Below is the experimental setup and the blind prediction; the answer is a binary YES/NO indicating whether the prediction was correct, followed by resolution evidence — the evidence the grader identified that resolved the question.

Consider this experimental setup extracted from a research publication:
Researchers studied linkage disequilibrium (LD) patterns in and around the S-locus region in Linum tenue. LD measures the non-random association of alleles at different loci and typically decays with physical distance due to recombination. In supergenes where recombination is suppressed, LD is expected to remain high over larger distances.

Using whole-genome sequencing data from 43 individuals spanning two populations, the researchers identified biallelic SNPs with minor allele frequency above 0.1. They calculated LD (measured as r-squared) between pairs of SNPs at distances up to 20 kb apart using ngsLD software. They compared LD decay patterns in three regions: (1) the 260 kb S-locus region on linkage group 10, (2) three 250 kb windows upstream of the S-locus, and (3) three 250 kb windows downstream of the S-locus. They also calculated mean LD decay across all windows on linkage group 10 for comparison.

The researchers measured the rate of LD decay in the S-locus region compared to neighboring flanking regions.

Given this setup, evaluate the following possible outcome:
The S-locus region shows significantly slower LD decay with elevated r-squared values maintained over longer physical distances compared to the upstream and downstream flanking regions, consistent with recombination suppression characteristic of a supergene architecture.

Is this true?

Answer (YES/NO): NO